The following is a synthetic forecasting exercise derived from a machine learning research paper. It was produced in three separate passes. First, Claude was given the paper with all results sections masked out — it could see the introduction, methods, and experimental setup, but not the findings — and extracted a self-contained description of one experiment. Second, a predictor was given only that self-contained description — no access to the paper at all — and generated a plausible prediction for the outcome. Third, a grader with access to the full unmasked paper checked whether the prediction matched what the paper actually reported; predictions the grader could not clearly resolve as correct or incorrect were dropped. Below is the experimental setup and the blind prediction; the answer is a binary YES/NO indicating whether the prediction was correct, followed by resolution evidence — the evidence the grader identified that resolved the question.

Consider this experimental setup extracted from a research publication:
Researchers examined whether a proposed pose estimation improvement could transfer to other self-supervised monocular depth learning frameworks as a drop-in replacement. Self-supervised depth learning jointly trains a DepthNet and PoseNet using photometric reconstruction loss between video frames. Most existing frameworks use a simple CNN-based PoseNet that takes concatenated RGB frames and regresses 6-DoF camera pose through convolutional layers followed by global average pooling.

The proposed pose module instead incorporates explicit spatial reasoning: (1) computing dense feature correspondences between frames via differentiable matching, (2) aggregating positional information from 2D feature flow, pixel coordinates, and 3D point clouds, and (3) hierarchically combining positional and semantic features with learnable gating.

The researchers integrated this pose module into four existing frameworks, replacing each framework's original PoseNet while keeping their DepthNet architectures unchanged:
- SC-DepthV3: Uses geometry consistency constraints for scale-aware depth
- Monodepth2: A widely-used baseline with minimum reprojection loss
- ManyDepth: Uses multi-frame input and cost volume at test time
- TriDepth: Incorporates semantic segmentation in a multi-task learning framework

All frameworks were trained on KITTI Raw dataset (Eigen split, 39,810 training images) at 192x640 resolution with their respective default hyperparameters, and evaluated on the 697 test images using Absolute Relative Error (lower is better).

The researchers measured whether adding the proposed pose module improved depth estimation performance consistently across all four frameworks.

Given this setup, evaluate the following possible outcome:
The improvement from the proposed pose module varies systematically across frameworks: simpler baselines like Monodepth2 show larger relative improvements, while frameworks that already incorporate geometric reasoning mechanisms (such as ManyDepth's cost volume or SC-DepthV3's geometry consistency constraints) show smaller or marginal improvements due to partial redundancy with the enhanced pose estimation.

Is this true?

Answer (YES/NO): NO